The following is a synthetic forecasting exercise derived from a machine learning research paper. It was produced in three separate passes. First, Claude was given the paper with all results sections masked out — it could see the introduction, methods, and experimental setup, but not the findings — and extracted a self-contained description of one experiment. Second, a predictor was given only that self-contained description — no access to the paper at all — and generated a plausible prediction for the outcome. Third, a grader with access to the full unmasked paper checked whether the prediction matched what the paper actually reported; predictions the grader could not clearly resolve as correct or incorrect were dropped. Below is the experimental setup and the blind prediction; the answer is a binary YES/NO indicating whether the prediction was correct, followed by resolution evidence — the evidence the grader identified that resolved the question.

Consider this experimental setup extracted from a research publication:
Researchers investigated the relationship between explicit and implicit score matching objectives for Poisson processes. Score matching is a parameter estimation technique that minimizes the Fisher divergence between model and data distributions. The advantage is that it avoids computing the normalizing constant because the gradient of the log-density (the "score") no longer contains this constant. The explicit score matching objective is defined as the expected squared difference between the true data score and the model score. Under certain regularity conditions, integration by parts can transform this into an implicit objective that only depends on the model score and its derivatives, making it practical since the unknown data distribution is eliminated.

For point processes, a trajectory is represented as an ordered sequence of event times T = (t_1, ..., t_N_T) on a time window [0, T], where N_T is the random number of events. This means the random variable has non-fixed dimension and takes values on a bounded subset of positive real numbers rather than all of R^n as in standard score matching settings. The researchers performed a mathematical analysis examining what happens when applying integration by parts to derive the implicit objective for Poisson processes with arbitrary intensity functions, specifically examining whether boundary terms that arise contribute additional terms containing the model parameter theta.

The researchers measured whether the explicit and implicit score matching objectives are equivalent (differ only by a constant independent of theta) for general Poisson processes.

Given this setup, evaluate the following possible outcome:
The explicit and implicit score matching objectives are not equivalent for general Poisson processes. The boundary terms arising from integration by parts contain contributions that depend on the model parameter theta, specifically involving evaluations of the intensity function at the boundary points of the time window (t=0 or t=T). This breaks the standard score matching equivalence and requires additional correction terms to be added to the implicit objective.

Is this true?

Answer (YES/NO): YES